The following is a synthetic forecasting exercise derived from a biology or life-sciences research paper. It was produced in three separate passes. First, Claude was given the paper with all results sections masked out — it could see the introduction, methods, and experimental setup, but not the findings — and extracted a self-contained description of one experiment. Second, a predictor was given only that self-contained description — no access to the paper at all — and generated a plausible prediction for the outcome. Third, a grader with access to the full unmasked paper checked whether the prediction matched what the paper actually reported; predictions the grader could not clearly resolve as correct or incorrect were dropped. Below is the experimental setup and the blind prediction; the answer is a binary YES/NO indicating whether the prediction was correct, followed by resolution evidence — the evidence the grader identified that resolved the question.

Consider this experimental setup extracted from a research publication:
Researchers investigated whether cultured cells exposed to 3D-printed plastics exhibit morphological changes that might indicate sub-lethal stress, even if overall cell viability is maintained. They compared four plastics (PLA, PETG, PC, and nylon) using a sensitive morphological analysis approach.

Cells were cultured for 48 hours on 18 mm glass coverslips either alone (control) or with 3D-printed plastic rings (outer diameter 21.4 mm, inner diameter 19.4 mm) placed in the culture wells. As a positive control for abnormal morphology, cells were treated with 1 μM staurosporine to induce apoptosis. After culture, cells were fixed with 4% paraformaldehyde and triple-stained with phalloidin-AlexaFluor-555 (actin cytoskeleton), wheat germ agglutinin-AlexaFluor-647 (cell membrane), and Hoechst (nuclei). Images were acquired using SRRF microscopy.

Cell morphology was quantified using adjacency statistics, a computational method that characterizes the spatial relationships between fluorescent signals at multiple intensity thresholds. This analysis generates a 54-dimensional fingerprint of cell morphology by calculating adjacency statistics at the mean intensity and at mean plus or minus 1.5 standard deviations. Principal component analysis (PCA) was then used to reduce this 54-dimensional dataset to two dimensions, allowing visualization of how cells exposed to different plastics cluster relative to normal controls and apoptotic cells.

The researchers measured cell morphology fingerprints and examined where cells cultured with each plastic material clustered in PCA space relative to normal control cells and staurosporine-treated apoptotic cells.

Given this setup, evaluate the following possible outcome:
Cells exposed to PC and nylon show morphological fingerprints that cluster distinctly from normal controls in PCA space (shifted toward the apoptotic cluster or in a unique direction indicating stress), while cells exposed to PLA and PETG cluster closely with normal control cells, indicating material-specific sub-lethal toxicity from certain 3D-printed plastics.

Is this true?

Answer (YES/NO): NO